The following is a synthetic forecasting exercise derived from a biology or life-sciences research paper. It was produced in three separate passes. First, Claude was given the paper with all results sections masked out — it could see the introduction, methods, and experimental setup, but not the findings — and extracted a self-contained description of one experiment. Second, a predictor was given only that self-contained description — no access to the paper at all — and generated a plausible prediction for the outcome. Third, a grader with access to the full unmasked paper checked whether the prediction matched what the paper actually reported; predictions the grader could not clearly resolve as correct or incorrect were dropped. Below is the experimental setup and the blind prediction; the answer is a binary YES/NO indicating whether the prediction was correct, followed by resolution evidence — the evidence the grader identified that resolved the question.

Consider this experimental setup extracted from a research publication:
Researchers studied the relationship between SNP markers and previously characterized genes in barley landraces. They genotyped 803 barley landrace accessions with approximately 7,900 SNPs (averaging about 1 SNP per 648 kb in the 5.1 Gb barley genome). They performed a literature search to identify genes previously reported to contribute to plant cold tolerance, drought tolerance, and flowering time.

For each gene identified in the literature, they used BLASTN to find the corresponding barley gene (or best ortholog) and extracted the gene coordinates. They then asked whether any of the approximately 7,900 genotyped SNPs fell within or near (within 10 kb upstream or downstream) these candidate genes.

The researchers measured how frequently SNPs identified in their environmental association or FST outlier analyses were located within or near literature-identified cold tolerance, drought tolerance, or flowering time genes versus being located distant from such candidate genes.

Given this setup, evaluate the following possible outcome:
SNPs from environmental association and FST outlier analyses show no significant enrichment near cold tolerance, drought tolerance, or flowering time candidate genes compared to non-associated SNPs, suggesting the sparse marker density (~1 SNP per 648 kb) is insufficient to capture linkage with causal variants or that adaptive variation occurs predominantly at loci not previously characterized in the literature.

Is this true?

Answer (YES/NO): NO